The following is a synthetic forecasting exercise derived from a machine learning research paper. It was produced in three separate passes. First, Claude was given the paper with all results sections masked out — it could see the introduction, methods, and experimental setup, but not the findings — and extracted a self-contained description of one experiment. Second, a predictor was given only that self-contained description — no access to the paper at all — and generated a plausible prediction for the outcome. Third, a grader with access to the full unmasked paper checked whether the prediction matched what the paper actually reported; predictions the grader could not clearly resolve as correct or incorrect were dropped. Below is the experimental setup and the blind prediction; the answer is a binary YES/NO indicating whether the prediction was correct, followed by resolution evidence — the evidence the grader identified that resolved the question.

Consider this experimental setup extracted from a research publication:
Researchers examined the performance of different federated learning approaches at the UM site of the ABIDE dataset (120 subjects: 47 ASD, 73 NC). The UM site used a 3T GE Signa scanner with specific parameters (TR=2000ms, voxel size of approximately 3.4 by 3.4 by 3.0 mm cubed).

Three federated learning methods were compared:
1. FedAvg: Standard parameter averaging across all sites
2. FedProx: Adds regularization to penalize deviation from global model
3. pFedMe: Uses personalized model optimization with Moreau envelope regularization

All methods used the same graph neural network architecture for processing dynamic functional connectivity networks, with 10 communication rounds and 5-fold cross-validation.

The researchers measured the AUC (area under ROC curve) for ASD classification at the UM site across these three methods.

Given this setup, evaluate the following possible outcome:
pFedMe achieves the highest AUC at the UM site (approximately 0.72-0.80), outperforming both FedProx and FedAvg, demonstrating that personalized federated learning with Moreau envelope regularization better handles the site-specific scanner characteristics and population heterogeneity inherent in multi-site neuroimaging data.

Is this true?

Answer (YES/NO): NO